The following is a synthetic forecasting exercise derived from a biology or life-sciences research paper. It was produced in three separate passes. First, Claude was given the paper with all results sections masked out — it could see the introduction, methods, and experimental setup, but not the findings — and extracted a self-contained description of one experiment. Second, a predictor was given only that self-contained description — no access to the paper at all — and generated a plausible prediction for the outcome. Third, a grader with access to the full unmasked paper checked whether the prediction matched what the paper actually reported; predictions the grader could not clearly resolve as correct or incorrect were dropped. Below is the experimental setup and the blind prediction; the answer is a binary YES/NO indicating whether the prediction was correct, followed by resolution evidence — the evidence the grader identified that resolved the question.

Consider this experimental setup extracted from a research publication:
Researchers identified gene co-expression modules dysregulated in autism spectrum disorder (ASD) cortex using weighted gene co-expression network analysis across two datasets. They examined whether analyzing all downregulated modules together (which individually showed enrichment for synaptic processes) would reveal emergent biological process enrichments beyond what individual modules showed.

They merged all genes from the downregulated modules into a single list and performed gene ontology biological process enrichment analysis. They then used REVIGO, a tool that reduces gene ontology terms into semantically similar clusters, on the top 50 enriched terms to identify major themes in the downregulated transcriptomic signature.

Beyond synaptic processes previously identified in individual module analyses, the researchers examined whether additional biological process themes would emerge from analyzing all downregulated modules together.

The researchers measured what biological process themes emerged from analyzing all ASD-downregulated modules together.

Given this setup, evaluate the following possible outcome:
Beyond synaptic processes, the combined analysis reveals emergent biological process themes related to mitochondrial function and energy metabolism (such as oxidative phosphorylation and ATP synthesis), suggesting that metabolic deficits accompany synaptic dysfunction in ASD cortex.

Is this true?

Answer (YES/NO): NO